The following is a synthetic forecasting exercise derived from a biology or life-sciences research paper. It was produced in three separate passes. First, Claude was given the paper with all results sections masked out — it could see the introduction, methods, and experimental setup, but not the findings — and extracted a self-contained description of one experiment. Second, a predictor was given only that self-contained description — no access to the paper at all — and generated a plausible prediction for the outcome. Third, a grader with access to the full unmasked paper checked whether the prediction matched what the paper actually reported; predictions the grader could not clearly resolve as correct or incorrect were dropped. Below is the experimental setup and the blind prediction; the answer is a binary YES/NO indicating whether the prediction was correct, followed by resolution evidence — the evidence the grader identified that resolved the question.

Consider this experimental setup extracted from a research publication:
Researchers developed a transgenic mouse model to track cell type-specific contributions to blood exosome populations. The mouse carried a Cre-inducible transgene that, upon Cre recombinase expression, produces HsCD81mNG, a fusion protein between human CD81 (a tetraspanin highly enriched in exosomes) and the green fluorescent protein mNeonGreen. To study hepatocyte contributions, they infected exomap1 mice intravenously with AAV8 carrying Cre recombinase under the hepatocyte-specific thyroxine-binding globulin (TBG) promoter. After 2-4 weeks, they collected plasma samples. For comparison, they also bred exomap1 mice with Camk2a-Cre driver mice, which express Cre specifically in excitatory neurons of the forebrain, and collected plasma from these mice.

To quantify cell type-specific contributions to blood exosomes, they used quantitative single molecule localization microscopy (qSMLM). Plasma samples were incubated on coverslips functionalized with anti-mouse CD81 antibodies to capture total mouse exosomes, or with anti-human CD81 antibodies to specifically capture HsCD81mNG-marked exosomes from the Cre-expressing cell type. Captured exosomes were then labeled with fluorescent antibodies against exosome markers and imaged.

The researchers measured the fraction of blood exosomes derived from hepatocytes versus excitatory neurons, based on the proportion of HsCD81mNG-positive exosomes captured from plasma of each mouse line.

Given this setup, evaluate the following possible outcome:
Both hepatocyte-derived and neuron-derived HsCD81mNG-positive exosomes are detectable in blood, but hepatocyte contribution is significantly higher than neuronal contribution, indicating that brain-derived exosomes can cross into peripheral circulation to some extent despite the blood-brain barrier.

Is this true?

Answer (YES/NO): YES